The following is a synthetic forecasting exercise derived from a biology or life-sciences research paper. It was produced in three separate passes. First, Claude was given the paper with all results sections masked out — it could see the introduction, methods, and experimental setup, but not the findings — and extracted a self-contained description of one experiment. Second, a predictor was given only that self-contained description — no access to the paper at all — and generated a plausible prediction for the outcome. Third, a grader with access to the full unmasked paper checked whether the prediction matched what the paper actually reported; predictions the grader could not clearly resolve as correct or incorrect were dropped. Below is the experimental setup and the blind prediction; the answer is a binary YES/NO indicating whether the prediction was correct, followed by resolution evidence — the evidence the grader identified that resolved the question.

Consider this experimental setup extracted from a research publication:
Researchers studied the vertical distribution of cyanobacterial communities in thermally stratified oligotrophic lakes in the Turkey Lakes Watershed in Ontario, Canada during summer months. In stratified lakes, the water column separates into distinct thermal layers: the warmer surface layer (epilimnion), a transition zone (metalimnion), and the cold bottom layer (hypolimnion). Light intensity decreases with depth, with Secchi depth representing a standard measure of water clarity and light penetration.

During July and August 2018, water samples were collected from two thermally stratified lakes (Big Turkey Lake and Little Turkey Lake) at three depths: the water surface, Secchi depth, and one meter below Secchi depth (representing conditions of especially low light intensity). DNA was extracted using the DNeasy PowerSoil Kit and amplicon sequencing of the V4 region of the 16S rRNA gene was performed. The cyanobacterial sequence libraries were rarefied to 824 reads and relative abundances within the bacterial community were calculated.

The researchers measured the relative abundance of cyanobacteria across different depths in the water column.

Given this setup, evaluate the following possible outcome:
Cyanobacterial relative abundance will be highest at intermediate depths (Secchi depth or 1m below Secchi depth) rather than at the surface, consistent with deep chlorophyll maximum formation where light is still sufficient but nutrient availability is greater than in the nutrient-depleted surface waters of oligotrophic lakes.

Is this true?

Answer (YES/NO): YES